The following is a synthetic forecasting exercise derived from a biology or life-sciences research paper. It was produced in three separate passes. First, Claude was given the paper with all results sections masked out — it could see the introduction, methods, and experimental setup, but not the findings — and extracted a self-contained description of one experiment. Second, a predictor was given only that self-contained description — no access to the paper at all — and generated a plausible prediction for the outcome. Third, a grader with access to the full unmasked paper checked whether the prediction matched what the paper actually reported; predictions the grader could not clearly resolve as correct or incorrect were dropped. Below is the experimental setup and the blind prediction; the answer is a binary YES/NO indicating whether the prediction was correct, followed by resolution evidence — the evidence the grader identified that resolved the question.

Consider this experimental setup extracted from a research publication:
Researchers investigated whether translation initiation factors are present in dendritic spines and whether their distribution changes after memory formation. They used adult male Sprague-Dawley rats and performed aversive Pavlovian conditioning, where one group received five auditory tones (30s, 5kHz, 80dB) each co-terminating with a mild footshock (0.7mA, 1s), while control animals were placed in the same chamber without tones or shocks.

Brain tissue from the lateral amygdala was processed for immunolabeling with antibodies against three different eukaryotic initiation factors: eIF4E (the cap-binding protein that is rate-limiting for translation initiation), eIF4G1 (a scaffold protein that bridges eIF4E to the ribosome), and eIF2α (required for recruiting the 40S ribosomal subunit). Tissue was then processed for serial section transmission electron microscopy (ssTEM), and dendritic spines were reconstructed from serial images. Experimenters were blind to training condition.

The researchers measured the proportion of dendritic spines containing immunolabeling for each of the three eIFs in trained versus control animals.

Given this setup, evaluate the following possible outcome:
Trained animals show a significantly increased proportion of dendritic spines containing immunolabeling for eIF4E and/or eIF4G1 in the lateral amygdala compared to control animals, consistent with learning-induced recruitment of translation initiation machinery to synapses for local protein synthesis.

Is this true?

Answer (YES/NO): YES